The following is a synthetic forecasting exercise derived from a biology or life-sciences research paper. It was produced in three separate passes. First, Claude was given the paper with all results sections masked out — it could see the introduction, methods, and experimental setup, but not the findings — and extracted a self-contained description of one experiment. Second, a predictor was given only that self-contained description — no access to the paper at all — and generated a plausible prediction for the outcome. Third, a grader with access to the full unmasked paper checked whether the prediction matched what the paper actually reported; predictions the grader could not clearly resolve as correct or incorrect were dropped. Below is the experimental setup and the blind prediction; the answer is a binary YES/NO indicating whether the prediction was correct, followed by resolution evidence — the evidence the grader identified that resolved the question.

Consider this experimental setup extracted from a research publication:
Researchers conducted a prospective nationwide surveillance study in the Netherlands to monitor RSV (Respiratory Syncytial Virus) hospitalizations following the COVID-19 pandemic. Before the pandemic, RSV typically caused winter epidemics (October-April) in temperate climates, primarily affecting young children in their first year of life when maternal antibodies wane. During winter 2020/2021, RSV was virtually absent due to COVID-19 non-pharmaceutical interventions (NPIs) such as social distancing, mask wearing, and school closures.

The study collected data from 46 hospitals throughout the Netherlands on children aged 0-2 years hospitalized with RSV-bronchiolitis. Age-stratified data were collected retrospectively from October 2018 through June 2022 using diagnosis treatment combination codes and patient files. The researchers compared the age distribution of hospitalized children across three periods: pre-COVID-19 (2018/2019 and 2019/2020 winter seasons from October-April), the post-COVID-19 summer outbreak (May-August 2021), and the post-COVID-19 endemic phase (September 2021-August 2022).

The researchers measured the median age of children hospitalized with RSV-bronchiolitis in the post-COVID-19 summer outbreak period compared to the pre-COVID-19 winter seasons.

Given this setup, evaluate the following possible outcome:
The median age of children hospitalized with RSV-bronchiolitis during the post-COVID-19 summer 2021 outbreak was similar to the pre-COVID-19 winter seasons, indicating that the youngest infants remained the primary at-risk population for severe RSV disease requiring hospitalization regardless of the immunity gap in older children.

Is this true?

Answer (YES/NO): NO